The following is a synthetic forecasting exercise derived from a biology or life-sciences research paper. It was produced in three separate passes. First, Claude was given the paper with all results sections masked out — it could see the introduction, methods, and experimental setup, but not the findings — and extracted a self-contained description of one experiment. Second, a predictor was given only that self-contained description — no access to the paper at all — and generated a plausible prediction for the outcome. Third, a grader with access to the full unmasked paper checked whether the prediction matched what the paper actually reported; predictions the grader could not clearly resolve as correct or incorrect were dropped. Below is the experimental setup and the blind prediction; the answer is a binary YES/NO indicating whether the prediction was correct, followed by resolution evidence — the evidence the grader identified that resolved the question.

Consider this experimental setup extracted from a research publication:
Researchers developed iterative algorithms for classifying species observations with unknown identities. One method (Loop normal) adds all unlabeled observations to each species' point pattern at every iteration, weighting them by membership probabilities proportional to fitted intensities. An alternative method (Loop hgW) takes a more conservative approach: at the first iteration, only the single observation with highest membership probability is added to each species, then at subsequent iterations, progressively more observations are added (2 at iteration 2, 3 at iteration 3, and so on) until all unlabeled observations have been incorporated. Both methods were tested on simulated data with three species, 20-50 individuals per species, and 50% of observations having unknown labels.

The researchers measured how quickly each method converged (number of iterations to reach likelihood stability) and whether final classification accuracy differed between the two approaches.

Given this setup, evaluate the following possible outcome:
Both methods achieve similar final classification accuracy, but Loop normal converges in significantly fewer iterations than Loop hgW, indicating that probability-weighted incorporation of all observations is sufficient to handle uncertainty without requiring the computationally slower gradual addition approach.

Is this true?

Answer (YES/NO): NO